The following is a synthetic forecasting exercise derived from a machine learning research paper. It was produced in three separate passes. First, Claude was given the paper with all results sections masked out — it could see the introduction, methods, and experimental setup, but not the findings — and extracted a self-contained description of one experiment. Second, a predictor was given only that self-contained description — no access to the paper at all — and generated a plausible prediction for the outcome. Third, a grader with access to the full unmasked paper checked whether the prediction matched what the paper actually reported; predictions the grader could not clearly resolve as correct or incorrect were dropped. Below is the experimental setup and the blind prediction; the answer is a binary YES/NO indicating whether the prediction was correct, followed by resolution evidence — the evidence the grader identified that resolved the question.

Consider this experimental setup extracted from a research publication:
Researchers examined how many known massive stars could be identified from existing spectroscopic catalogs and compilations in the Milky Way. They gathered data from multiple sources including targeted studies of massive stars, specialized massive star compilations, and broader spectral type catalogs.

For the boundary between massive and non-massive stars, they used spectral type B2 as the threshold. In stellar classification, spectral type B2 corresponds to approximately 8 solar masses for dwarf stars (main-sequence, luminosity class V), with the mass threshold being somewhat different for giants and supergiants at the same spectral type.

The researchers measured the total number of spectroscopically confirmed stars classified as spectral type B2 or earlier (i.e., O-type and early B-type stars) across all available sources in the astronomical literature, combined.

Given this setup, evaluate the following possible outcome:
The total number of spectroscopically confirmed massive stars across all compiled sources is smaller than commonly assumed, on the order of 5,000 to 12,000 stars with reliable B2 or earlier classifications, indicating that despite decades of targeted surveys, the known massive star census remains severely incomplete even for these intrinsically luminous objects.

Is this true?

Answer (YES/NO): YES